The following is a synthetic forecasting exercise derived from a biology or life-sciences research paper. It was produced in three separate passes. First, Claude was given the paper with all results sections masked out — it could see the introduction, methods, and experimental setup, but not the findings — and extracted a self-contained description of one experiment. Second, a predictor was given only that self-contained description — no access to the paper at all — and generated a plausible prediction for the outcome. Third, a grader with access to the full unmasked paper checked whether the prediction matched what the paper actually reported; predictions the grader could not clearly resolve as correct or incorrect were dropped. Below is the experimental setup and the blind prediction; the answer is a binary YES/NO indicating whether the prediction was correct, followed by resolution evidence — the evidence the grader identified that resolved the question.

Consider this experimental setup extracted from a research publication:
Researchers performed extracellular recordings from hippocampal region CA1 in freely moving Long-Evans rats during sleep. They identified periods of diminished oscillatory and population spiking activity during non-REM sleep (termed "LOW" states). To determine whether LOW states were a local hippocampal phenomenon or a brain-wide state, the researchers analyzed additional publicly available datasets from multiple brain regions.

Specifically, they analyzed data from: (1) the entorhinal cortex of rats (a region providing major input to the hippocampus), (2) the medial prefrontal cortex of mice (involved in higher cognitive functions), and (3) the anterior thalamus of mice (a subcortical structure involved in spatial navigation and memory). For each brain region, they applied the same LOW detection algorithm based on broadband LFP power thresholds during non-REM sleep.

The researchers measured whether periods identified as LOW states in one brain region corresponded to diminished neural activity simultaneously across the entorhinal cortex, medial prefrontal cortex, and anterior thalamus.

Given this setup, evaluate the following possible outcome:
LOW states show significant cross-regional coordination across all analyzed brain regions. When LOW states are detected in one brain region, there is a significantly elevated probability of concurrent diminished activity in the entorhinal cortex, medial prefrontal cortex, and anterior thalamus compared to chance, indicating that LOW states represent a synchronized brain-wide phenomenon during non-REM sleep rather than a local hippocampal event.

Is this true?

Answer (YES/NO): YES